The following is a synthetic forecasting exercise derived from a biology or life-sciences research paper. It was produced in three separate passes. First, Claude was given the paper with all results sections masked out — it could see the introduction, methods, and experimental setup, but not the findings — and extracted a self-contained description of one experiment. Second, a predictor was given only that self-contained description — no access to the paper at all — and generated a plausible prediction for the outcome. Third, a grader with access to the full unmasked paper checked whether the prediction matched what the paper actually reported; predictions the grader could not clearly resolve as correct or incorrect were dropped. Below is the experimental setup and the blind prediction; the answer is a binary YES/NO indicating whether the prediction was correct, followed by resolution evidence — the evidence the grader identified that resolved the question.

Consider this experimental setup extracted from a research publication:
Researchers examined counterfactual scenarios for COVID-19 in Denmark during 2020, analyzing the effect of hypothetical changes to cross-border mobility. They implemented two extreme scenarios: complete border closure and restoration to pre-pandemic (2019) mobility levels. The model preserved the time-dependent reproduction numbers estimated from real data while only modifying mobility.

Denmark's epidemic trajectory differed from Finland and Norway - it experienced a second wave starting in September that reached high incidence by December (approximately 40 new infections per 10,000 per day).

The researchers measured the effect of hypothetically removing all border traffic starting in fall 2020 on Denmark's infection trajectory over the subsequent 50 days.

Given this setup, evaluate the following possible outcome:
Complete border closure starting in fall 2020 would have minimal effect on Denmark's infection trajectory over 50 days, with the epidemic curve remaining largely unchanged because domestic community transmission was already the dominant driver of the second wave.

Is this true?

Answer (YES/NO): NO